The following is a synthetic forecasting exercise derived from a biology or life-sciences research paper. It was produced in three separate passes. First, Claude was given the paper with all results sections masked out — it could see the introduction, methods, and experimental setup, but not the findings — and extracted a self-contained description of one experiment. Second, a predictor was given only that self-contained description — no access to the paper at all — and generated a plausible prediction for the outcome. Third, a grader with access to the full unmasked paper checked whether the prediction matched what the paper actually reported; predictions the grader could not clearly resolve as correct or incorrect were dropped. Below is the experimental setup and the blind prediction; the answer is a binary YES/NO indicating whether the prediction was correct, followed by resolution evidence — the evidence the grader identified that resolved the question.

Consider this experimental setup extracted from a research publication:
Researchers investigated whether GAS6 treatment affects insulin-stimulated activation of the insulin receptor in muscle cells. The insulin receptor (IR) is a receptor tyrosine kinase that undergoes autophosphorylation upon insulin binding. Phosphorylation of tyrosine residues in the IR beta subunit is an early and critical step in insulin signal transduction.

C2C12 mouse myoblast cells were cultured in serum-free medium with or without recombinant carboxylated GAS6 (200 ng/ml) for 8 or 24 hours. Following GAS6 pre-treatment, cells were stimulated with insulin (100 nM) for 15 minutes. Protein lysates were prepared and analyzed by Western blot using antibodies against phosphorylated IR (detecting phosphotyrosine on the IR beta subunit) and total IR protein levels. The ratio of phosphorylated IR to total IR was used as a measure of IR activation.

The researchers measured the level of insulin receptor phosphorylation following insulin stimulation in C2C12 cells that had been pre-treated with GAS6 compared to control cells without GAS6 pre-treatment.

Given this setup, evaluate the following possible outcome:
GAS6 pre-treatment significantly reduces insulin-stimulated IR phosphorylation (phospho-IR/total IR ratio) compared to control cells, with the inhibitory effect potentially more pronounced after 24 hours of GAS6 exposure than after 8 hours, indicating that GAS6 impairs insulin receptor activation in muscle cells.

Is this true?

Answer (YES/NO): YES